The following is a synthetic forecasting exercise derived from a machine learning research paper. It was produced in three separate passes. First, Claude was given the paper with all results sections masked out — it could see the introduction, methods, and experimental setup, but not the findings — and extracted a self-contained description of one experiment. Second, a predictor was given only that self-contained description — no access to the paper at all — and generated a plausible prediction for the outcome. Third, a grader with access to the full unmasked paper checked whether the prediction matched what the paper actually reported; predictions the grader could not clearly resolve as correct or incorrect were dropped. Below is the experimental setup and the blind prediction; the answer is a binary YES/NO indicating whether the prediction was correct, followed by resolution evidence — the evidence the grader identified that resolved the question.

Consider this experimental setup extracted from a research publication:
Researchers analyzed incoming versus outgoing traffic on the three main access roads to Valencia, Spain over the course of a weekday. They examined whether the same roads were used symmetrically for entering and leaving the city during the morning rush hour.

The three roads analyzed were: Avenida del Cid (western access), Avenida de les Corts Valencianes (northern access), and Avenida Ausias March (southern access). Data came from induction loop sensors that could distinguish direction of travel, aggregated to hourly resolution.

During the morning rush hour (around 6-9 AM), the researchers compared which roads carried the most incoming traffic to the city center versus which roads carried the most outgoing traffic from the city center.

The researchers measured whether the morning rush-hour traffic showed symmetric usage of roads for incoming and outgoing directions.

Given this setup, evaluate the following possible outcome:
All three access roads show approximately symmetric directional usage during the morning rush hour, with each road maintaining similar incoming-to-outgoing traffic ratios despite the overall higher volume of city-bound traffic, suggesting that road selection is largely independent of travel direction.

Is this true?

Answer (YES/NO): NO